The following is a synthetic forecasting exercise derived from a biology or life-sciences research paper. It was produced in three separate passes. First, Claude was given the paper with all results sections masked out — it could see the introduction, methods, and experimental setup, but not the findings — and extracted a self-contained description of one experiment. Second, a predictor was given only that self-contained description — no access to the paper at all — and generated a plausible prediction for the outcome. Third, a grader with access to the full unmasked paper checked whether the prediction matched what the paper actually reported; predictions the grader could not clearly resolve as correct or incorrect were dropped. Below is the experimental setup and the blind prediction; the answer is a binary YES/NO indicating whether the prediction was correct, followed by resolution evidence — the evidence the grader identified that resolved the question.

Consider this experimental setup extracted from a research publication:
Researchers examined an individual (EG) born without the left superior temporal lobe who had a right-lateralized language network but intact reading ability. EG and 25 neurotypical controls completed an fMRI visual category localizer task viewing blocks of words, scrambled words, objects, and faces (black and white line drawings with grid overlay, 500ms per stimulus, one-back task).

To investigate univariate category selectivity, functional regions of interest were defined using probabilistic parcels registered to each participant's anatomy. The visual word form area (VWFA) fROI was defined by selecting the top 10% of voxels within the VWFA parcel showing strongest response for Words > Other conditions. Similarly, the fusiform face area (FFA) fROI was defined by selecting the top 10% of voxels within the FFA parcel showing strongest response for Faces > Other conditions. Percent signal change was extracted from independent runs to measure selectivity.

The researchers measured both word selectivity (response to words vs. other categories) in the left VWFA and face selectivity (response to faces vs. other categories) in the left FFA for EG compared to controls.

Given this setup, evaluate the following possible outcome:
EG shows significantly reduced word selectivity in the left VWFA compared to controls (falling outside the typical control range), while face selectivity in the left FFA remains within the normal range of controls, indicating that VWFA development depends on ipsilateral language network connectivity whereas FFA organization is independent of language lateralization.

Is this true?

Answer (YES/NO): YES